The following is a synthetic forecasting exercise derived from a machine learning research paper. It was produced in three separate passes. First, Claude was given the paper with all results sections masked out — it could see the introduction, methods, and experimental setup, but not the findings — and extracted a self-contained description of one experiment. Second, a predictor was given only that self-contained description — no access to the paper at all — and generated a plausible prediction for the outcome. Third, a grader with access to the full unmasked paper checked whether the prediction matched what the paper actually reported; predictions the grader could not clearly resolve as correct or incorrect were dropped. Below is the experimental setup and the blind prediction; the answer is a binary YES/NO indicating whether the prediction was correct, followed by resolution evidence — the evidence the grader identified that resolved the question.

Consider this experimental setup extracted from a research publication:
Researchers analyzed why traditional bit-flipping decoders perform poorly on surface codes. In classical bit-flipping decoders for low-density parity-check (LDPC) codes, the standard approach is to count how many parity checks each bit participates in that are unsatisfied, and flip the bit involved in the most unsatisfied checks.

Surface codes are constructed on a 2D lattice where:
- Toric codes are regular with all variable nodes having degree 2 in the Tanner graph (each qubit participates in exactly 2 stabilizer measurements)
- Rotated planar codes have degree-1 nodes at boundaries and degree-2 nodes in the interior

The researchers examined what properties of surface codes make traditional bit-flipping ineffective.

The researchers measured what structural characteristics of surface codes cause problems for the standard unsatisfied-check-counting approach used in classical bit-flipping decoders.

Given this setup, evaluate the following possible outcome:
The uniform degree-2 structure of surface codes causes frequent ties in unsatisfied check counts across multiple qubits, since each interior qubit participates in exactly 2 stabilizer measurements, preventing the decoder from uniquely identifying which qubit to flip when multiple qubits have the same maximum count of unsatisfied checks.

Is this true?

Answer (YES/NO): NO